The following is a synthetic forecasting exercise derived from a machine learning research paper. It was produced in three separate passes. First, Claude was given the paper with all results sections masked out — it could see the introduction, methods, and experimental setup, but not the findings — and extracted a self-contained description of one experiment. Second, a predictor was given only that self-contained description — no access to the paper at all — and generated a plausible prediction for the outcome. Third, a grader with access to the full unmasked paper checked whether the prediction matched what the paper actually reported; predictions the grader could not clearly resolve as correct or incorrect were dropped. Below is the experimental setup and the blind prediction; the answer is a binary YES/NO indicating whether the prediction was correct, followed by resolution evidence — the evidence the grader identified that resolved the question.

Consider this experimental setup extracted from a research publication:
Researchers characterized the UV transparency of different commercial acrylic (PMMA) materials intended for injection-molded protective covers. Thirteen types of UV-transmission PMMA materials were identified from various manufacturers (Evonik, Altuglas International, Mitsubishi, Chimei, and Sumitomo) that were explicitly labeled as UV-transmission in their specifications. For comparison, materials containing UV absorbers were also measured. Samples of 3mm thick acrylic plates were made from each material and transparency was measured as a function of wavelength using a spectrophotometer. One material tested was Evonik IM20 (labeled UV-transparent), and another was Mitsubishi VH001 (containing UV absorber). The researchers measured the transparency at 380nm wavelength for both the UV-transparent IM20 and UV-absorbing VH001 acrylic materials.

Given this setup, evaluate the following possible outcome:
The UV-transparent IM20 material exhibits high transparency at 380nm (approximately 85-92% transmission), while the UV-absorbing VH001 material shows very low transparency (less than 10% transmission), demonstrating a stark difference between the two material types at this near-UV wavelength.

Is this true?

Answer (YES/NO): NO